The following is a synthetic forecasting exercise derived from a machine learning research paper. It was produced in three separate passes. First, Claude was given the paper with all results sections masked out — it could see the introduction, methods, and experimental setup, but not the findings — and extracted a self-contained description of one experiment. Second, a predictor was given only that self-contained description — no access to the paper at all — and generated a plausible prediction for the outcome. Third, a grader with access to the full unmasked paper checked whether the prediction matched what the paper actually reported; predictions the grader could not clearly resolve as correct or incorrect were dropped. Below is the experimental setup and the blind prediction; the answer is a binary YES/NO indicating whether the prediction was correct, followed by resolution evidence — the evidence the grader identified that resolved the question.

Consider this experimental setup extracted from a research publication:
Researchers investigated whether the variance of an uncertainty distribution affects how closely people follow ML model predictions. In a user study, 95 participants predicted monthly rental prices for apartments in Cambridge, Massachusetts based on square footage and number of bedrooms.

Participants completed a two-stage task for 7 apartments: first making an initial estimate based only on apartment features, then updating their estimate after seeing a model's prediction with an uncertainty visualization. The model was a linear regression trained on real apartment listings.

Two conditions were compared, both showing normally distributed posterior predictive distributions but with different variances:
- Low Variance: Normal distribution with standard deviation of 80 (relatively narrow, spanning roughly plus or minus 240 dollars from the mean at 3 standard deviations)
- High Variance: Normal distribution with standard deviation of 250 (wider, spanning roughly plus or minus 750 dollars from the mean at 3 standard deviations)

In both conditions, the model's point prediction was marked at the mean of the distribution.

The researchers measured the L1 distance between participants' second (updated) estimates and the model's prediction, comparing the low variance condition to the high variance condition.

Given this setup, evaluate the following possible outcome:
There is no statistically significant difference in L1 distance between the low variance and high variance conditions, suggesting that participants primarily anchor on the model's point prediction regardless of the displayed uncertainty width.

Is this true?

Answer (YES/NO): NO